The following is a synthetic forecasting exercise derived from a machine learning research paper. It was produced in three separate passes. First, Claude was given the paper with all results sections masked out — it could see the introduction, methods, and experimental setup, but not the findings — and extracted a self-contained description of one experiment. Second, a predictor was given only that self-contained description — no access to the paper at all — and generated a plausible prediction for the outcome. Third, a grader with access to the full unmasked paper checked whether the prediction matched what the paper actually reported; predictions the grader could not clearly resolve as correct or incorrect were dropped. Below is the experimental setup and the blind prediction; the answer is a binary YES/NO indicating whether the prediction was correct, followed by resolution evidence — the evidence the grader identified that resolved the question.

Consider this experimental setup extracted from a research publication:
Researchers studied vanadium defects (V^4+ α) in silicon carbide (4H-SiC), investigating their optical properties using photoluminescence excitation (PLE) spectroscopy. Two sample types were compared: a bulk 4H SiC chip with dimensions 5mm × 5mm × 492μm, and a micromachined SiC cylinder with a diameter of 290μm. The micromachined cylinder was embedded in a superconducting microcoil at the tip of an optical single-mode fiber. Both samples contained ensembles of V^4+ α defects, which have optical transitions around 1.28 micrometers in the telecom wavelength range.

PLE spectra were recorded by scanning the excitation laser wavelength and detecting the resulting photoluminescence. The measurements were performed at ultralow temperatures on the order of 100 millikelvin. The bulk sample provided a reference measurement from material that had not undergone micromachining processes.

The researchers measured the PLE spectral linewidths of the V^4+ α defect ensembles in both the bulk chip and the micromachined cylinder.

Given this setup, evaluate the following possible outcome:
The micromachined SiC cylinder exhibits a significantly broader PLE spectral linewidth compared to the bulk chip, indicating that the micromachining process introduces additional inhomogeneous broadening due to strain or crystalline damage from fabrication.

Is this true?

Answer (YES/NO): YES